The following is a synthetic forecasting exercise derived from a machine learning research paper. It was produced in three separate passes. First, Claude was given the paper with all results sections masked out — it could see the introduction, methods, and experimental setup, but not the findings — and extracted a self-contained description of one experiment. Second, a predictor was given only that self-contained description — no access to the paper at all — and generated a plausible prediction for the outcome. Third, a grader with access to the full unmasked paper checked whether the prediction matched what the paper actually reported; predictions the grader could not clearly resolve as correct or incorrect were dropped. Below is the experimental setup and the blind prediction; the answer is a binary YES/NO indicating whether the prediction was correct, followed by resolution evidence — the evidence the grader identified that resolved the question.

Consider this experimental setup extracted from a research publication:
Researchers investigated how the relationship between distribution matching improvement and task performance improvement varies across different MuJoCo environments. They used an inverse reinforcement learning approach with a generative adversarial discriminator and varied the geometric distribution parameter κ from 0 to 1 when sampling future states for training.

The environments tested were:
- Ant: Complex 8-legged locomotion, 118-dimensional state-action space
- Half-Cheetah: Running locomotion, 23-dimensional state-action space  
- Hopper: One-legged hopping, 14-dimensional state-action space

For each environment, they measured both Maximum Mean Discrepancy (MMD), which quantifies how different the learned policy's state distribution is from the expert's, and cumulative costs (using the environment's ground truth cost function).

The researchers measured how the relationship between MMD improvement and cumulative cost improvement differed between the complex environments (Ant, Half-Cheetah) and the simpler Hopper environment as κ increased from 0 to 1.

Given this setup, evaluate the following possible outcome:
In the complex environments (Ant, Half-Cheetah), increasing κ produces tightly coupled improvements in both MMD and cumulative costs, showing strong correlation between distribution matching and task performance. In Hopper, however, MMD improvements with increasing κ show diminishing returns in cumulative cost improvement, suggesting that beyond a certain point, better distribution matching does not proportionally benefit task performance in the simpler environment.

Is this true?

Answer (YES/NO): NO